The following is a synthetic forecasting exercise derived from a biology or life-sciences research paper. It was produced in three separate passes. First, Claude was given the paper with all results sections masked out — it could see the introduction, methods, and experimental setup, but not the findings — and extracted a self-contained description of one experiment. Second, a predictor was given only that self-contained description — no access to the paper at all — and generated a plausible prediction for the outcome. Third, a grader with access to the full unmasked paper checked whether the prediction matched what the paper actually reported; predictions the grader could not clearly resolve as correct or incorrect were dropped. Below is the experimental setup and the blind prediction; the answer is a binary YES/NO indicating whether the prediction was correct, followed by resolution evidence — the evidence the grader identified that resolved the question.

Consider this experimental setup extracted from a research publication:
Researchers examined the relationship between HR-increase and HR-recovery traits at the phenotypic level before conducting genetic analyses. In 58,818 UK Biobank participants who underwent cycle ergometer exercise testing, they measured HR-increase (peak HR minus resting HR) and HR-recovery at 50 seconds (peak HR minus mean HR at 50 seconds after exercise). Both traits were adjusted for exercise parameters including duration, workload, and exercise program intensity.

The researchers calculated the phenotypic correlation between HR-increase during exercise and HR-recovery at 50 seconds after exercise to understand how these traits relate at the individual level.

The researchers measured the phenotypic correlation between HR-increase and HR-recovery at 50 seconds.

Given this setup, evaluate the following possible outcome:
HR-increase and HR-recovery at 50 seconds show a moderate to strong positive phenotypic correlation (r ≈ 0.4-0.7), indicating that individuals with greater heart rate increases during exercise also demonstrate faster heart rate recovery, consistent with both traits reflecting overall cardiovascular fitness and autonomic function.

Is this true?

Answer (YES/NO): NO